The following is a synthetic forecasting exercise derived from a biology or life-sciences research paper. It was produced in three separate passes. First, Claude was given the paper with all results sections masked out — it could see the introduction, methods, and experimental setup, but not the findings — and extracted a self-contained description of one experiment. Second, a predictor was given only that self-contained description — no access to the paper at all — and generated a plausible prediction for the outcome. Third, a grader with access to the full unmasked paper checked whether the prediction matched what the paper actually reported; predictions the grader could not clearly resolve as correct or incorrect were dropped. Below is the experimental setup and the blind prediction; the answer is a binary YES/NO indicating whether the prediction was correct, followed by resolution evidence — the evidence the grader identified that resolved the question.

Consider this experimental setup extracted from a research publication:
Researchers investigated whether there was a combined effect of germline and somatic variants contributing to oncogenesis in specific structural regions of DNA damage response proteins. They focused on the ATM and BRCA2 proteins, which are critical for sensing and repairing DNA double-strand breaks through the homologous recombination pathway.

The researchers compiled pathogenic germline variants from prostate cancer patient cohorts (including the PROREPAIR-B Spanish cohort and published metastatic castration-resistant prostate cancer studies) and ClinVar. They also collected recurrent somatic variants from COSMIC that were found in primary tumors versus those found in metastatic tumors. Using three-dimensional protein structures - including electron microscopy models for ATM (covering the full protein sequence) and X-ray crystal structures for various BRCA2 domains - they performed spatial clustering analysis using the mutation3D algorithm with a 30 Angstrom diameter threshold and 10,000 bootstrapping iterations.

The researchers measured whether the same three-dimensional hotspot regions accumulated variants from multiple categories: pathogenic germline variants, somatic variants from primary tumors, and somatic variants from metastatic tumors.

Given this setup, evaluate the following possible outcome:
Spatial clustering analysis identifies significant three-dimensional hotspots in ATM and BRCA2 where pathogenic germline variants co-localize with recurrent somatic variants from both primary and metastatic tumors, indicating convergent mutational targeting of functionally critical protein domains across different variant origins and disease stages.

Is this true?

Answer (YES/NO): YES